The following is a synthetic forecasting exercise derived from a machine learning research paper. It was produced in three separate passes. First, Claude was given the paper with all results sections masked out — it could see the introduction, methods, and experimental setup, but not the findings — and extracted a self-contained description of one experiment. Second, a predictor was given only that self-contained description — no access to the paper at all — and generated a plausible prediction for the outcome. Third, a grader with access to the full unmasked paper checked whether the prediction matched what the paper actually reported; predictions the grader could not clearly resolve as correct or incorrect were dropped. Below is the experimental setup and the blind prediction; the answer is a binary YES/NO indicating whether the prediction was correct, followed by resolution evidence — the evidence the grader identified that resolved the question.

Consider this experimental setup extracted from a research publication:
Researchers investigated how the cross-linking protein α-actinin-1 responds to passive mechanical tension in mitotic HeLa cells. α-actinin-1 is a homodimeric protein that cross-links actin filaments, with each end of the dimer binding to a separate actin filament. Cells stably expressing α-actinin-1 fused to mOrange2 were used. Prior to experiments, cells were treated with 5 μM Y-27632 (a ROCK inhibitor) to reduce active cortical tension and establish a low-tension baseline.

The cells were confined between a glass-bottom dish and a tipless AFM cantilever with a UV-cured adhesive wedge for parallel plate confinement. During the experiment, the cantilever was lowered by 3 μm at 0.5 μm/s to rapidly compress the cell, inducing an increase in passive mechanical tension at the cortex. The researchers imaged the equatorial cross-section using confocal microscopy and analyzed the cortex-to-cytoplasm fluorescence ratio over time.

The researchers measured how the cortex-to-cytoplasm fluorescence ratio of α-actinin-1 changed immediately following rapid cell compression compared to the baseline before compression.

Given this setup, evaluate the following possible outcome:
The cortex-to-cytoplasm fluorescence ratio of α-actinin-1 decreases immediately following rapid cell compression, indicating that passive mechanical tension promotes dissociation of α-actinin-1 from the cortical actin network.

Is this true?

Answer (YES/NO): NO